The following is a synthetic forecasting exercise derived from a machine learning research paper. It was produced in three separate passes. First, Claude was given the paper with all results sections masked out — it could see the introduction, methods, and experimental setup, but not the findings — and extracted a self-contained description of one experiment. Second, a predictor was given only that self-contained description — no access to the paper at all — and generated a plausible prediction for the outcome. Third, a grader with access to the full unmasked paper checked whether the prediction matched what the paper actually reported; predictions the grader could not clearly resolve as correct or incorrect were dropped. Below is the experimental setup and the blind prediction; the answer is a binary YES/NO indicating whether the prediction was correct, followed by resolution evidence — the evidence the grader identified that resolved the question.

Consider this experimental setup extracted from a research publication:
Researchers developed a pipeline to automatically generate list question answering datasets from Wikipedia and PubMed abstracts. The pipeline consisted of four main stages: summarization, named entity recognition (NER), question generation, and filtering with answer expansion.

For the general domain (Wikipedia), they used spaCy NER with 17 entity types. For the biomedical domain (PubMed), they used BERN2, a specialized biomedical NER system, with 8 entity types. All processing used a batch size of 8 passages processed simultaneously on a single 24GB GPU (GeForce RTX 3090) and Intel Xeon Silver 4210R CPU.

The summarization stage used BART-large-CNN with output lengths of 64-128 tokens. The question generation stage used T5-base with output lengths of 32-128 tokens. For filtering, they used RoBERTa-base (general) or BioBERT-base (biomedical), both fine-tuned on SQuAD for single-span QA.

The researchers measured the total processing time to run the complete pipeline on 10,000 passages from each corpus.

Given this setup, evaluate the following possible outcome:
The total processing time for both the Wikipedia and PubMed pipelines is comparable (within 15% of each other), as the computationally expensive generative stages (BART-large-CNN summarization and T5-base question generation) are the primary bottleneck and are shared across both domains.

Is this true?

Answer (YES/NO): NO